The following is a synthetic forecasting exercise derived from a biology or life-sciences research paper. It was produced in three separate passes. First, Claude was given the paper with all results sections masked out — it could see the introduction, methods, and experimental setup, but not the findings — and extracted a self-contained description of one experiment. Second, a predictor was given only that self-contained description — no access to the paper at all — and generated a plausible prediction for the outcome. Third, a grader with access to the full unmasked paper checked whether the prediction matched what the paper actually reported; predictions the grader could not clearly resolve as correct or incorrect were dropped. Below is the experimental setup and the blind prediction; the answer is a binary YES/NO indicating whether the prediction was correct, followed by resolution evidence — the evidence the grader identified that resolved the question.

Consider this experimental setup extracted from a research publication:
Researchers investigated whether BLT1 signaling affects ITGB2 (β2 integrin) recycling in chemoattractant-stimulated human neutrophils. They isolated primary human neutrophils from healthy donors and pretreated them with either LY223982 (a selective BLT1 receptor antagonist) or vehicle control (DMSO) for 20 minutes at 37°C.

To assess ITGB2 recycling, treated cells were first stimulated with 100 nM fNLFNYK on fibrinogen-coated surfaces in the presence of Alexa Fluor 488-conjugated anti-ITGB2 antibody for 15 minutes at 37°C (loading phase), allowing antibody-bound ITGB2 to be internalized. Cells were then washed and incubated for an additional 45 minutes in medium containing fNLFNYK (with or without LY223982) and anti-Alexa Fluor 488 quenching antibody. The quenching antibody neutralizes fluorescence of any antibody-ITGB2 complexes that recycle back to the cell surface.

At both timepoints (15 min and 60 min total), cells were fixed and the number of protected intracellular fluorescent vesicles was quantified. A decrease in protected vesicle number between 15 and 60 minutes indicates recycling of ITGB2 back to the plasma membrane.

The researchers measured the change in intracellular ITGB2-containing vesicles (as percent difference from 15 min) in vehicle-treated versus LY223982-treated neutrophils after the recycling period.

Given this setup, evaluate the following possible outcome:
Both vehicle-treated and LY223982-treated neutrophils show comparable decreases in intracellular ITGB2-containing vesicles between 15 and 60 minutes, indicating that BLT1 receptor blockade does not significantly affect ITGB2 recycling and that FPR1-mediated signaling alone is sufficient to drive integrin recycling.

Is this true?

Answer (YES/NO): NO